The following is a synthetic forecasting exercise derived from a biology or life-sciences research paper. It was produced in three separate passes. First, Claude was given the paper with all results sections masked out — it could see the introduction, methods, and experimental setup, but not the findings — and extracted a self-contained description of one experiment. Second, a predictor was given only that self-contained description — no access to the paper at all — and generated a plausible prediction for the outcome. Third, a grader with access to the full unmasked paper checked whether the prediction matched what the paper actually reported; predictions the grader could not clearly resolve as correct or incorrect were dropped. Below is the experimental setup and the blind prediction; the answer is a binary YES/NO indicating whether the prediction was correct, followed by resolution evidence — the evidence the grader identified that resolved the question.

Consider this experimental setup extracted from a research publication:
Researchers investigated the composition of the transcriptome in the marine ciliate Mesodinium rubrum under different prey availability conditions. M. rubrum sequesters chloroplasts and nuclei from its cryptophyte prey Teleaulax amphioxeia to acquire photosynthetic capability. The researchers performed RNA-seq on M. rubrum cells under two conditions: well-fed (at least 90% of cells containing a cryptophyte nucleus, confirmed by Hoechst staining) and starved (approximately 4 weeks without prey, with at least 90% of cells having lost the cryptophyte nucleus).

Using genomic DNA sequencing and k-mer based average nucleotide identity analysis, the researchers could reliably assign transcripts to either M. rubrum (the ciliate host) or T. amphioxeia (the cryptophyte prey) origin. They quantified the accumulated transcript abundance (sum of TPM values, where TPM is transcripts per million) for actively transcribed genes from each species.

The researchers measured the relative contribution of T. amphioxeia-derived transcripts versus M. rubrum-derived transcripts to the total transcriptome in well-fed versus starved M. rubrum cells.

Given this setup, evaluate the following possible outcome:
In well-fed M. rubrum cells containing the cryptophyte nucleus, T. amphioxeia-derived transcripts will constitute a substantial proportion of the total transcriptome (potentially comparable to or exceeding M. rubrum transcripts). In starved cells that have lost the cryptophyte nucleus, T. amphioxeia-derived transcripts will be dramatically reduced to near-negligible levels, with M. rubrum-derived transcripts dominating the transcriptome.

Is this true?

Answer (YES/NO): NO